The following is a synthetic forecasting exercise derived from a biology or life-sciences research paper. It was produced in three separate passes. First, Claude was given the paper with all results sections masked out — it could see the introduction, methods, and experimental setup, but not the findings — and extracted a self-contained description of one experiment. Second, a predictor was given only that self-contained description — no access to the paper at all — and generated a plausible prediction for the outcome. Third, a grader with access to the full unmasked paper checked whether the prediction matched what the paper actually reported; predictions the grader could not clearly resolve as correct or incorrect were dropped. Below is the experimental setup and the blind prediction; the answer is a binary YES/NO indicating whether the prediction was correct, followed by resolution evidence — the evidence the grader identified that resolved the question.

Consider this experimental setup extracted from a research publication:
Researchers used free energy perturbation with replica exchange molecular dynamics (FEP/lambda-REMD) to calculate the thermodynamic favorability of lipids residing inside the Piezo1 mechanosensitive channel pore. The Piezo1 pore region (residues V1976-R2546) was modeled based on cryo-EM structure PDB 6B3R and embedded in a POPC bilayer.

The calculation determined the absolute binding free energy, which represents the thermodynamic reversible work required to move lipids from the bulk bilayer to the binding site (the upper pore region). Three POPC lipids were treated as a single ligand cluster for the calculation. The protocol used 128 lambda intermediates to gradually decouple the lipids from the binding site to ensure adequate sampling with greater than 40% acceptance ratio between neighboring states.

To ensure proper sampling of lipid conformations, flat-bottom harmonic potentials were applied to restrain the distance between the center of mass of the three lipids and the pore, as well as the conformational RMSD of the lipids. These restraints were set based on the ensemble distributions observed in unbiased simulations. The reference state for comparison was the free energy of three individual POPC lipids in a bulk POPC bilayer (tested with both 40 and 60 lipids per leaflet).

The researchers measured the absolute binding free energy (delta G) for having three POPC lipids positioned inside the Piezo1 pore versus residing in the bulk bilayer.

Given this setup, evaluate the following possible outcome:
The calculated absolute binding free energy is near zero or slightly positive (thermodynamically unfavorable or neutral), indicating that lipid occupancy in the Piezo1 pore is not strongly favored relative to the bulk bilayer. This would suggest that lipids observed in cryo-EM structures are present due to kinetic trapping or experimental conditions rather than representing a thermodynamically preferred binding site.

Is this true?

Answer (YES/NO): NO